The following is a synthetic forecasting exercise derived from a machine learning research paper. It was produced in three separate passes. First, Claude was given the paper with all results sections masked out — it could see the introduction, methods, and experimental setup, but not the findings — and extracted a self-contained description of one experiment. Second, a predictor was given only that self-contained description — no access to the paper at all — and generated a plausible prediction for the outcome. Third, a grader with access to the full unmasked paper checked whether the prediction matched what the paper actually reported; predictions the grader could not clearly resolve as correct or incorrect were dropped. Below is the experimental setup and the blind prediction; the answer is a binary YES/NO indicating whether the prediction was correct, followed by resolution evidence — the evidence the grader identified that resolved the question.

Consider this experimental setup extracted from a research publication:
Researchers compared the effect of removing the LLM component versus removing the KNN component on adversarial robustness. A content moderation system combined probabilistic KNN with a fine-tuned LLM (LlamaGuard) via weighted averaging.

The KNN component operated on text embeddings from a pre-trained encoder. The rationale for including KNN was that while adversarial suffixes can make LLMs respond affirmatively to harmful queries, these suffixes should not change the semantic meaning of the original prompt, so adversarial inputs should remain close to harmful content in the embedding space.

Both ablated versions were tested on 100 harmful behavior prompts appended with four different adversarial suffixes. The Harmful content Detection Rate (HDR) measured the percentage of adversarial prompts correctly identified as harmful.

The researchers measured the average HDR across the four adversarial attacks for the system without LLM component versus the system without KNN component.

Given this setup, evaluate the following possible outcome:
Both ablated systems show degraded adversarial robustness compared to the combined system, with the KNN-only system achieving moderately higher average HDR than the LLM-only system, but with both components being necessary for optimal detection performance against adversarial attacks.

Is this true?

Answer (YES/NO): NO